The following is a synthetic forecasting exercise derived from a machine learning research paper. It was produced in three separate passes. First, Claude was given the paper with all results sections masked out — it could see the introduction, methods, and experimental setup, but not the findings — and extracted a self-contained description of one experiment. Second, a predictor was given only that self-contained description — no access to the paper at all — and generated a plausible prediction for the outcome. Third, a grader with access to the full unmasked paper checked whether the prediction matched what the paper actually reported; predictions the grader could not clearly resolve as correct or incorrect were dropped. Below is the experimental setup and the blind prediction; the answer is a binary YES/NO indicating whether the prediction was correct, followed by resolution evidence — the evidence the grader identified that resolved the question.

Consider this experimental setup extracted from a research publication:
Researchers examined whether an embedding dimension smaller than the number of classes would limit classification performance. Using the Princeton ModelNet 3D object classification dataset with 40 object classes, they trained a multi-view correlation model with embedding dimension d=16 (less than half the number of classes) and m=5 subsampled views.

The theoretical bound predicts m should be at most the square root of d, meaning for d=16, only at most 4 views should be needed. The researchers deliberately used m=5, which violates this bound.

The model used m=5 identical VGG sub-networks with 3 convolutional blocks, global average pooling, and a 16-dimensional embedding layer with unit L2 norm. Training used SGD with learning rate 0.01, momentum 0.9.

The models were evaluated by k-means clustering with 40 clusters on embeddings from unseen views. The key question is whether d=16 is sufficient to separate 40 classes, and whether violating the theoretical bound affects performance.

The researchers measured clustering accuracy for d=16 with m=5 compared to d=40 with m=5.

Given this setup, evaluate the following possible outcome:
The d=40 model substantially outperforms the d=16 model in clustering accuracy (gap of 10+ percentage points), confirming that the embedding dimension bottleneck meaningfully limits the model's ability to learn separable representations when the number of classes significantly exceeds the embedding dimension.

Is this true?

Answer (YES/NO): YES